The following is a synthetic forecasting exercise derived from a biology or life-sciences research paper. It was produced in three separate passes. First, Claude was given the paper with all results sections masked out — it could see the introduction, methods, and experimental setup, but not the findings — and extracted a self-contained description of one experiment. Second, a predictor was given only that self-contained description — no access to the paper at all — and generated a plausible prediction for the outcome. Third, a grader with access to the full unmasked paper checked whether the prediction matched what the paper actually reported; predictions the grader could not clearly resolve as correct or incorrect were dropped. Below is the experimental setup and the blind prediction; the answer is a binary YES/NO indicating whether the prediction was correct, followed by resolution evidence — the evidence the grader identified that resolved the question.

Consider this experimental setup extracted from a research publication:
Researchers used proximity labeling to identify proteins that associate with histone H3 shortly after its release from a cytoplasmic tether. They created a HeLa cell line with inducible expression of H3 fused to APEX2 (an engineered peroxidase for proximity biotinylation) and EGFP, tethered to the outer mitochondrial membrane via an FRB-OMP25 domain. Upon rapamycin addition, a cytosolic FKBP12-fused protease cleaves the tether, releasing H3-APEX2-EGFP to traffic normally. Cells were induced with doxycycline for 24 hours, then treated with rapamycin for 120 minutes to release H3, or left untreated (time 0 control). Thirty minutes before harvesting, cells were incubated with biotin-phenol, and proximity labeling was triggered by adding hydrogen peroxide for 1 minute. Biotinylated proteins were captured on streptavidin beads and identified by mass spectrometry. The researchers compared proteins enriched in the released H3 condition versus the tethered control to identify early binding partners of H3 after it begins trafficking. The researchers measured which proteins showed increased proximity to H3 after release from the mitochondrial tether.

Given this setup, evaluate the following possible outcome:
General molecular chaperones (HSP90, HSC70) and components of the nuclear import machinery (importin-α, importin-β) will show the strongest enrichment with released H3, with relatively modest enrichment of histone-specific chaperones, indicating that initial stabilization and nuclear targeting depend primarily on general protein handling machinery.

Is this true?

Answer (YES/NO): NO